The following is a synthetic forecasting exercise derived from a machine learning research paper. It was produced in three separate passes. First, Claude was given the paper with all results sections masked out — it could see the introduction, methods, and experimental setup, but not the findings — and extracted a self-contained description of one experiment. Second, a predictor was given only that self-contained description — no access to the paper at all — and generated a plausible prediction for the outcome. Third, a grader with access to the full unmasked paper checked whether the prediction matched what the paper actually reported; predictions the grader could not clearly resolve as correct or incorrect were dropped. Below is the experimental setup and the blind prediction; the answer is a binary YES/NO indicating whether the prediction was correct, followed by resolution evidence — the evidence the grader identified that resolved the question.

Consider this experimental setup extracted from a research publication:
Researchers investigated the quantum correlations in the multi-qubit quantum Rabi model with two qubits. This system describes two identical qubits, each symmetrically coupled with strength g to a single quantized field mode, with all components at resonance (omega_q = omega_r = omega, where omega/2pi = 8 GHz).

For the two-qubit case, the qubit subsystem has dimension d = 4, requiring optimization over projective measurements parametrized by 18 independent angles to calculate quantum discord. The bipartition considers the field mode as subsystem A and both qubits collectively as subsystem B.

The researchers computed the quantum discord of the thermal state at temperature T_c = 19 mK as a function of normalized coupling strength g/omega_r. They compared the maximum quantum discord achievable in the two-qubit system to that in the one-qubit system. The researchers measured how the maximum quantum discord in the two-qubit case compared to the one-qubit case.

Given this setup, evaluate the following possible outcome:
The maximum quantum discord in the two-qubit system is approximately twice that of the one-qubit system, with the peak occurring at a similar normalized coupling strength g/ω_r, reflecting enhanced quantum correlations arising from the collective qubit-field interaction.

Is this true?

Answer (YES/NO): NO